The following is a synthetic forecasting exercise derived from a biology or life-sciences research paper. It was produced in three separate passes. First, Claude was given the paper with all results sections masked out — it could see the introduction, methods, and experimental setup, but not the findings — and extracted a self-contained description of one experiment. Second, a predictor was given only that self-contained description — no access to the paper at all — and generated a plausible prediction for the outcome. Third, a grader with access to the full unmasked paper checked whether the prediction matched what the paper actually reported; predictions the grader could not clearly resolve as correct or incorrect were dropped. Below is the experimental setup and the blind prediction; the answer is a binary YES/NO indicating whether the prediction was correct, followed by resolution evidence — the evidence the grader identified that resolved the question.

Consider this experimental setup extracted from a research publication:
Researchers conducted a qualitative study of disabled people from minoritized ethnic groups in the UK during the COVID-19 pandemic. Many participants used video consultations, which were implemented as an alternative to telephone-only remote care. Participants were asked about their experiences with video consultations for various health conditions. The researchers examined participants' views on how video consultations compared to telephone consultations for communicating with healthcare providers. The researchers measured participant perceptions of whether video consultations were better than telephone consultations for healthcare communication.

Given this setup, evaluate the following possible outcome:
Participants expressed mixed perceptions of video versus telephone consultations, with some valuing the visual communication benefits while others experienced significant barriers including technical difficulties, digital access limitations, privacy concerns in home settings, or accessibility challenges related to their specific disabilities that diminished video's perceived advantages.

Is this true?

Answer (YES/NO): NO